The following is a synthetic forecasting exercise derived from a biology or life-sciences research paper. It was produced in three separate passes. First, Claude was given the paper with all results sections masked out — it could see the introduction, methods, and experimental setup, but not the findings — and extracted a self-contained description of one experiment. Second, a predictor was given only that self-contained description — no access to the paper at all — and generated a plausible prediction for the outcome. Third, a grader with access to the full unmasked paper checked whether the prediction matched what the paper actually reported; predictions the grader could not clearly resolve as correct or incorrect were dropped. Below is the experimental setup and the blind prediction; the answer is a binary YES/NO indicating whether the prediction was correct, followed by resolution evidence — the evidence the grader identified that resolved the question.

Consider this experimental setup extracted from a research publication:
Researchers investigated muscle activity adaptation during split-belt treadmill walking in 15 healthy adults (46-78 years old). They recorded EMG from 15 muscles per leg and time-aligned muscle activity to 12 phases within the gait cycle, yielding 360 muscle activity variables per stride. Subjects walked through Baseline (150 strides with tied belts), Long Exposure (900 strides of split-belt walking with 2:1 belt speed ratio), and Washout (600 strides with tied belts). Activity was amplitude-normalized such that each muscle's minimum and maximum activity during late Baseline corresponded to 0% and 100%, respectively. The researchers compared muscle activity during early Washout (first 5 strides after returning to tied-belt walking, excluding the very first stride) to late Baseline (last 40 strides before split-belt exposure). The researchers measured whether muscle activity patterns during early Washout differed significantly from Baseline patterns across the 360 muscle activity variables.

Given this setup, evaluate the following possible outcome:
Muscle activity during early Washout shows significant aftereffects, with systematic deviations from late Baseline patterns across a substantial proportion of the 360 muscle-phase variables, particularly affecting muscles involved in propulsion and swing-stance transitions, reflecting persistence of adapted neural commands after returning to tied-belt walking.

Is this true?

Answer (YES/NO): NO